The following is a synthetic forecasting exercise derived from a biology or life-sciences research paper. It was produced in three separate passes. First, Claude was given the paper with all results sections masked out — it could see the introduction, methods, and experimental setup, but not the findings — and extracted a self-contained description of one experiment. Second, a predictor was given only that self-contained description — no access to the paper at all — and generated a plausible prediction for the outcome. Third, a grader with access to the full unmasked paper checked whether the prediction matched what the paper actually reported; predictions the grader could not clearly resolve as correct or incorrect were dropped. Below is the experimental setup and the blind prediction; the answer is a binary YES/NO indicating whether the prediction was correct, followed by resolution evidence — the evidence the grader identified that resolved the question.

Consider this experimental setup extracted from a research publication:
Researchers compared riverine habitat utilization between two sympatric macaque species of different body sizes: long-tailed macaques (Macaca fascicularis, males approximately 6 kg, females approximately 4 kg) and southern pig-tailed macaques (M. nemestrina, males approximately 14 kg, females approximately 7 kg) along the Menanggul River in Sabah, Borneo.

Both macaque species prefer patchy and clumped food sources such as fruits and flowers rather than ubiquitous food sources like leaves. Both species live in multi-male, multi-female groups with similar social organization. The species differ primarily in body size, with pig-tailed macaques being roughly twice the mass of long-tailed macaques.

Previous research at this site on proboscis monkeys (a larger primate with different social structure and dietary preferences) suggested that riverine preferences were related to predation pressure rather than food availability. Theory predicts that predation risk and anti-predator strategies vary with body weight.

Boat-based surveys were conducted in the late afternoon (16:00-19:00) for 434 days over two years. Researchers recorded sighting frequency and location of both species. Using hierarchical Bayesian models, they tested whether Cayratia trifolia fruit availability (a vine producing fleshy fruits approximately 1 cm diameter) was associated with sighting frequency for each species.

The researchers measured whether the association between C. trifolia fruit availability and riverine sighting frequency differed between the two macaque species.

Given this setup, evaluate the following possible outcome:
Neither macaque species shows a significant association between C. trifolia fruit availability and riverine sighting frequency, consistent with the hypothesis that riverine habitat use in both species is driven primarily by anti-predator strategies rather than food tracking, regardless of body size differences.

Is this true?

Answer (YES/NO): NO